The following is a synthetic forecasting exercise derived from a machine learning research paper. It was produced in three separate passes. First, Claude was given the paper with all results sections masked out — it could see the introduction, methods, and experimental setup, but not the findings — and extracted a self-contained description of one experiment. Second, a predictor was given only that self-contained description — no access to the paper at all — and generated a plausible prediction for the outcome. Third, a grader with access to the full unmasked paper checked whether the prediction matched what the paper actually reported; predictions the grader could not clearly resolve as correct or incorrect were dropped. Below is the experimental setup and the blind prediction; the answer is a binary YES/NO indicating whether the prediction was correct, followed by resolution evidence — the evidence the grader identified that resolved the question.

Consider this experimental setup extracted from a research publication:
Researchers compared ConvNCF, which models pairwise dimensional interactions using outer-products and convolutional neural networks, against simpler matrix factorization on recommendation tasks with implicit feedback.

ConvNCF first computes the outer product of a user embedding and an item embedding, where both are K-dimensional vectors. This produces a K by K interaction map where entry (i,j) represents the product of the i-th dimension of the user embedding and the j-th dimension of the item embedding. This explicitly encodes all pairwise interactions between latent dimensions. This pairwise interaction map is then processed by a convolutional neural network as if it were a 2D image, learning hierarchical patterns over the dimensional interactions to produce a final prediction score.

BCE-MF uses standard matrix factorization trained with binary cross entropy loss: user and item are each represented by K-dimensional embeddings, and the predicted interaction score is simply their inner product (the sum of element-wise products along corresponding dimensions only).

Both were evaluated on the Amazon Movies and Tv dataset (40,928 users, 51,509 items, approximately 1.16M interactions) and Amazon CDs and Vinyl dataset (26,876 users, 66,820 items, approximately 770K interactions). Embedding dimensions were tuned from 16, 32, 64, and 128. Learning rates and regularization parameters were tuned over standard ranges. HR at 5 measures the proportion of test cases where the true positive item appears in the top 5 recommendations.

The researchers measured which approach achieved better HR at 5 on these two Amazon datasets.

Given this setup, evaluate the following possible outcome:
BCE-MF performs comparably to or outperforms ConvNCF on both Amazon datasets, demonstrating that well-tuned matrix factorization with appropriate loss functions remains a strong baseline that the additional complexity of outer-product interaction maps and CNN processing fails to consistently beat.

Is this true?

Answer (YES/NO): YES